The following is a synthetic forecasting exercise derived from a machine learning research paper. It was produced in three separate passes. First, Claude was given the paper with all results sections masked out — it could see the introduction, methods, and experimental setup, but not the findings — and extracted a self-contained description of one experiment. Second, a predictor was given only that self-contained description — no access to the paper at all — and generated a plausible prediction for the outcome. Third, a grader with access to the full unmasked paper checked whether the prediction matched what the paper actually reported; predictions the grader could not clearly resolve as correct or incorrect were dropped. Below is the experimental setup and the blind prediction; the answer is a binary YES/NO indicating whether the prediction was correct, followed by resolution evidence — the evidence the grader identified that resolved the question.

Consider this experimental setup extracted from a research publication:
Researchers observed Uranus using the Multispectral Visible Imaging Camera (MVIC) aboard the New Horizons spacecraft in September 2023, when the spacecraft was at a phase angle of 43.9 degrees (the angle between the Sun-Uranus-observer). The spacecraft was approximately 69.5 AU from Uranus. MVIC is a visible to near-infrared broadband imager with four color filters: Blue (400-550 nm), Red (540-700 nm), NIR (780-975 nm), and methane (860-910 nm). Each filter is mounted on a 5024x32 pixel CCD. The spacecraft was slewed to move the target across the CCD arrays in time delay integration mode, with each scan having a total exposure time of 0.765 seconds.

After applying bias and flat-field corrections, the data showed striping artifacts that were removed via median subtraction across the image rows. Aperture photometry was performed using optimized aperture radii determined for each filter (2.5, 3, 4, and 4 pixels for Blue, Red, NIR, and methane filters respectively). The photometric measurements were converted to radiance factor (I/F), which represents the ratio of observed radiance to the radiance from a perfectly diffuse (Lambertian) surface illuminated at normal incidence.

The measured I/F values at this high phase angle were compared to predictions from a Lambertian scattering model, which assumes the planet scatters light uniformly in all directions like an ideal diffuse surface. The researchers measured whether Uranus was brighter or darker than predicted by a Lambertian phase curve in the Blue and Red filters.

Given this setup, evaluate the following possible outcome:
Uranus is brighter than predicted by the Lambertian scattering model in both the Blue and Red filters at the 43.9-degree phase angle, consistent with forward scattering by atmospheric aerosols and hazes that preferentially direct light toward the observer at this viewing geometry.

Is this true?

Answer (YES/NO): NO